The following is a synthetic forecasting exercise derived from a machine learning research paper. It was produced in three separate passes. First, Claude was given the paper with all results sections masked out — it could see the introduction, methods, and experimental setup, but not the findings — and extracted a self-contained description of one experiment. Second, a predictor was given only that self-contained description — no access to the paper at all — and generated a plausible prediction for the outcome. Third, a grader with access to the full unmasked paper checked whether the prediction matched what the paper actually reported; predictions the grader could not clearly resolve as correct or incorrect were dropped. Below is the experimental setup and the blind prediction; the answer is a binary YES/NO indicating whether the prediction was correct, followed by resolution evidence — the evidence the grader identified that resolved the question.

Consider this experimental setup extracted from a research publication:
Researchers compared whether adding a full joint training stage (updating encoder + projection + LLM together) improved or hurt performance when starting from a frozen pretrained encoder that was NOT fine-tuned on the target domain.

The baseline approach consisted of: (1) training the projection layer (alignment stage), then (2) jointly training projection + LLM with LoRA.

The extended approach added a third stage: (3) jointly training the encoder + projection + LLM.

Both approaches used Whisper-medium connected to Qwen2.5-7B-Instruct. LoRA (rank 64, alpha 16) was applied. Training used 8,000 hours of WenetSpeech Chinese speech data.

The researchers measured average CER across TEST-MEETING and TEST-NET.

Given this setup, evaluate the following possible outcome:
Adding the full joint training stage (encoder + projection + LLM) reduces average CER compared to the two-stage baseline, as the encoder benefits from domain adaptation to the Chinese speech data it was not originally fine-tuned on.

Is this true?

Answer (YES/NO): NO